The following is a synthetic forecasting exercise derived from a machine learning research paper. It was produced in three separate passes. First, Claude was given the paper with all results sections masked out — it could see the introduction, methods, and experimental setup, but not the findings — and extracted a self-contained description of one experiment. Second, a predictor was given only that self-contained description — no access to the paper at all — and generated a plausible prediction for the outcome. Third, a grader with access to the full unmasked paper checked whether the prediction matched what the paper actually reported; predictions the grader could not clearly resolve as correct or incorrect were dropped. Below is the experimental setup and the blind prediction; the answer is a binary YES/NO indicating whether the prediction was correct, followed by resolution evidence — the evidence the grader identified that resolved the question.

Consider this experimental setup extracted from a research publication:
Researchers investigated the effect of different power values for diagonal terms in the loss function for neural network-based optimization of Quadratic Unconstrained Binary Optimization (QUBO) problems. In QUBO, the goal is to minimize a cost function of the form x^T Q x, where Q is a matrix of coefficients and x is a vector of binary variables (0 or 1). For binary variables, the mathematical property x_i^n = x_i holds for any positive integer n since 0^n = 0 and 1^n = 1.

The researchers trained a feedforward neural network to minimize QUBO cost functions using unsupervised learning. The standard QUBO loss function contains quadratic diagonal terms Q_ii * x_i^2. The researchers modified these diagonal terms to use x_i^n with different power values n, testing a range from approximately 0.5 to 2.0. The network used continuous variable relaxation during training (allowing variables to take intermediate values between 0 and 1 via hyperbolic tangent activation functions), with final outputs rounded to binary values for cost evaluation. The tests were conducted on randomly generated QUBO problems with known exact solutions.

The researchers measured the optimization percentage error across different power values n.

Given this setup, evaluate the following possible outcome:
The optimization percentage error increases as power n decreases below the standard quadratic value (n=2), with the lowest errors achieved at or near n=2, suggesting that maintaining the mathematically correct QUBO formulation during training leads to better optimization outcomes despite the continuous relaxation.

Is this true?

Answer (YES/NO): NO